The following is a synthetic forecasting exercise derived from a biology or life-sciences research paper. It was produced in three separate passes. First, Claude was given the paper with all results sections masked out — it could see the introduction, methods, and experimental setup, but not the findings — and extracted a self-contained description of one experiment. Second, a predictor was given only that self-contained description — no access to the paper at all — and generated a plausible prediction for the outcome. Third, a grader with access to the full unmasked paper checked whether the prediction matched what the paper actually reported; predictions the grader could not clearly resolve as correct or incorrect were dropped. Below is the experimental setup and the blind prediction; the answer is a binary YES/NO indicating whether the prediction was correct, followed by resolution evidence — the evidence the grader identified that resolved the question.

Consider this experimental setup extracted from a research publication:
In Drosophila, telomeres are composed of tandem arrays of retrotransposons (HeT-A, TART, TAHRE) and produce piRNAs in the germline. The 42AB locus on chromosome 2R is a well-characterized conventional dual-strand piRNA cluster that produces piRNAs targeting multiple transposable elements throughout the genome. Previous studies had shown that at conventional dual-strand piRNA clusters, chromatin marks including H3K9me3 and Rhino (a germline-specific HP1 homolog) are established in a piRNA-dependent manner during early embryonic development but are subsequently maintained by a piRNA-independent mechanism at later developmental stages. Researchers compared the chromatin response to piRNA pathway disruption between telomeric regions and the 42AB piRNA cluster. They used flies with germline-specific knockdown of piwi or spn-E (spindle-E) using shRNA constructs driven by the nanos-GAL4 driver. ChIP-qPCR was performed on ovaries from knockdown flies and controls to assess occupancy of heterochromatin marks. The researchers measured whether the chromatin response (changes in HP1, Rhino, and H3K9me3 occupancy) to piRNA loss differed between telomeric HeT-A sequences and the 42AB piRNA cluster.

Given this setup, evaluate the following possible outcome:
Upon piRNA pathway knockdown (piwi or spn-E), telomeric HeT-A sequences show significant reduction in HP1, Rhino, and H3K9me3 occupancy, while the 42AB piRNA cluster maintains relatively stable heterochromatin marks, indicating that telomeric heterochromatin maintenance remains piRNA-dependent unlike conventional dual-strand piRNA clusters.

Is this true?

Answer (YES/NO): YES